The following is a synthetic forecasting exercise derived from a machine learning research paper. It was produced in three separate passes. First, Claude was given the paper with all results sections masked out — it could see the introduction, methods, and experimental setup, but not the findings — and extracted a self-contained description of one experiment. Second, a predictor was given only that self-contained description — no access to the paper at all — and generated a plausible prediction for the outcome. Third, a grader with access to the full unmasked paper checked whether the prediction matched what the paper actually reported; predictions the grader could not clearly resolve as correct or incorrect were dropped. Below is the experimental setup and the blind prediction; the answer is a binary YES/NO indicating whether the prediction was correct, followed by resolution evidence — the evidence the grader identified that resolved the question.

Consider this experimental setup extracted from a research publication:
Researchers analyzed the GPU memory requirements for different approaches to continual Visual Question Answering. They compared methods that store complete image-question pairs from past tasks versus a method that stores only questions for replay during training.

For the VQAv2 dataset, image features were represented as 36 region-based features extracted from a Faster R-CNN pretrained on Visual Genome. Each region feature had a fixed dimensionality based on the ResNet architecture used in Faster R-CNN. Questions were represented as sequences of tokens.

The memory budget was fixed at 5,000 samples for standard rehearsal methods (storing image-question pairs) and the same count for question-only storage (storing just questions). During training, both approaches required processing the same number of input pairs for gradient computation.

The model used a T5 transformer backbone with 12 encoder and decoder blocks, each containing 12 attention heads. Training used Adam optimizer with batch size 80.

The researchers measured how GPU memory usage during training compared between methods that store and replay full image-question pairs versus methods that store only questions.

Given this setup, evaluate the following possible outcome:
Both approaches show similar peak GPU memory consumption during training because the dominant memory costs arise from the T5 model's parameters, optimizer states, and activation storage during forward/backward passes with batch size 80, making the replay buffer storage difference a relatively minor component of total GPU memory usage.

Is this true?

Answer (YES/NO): YES